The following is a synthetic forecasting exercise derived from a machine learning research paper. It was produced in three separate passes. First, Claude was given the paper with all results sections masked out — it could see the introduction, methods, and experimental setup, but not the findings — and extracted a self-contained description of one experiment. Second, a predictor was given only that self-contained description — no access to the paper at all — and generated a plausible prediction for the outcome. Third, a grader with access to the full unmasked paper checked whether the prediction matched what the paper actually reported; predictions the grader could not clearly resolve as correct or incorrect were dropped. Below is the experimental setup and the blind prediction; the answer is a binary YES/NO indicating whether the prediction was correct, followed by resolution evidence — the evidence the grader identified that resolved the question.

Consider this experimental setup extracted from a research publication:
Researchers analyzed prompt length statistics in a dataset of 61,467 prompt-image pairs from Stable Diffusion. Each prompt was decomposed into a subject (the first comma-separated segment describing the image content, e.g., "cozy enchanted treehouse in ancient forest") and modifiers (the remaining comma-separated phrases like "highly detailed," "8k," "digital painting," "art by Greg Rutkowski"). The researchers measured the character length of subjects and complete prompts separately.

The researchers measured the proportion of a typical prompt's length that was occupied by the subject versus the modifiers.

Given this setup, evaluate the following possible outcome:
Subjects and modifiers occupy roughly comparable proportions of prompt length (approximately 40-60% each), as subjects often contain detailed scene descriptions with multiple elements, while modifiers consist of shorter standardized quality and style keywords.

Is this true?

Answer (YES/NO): NO